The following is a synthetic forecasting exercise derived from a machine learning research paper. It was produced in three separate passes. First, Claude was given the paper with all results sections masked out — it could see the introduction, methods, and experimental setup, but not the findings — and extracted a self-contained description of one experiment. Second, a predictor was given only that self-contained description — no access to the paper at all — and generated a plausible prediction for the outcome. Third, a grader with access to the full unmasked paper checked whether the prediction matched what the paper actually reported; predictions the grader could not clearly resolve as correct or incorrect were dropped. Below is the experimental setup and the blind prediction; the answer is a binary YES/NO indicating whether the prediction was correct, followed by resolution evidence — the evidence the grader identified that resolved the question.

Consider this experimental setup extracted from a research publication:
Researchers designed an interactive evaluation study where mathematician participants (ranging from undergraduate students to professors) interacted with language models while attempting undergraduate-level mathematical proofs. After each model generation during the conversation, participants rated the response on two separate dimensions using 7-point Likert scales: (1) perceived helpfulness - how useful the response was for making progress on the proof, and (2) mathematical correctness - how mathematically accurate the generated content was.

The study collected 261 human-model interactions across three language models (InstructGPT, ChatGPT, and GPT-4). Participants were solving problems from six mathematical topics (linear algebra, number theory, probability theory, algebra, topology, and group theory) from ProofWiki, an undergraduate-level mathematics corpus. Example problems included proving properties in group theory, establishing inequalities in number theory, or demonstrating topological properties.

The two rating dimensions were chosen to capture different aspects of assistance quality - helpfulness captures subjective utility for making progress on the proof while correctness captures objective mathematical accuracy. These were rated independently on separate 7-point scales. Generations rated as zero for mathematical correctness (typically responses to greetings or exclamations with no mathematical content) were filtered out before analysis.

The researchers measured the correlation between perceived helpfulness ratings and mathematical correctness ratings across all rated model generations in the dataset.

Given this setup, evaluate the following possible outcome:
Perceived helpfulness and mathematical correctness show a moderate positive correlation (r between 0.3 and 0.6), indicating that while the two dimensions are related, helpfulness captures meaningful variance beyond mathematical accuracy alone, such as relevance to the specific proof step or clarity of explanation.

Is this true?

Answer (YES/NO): NO